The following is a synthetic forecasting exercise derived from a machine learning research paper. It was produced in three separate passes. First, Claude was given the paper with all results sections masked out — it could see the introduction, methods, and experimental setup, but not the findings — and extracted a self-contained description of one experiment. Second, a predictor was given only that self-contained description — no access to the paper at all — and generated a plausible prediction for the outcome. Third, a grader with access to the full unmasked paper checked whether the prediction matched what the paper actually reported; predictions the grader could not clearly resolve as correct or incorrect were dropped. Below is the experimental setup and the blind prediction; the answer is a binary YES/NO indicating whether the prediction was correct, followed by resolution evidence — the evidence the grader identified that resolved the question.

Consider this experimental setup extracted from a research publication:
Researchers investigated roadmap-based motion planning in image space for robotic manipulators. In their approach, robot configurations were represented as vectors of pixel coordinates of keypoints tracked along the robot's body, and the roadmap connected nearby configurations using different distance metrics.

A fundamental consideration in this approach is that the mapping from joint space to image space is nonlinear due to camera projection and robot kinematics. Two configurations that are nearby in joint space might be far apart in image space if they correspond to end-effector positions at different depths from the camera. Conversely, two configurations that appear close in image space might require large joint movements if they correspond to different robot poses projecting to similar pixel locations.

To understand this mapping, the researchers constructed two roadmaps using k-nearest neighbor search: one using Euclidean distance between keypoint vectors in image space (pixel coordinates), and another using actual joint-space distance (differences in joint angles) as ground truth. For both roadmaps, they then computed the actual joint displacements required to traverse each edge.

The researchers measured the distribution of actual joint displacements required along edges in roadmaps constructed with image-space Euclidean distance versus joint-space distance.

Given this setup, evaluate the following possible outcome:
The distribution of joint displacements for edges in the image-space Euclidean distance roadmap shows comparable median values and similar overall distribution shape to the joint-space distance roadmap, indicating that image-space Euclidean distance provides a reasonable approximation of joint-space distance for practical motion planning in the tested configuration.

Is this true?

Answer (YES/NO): NO